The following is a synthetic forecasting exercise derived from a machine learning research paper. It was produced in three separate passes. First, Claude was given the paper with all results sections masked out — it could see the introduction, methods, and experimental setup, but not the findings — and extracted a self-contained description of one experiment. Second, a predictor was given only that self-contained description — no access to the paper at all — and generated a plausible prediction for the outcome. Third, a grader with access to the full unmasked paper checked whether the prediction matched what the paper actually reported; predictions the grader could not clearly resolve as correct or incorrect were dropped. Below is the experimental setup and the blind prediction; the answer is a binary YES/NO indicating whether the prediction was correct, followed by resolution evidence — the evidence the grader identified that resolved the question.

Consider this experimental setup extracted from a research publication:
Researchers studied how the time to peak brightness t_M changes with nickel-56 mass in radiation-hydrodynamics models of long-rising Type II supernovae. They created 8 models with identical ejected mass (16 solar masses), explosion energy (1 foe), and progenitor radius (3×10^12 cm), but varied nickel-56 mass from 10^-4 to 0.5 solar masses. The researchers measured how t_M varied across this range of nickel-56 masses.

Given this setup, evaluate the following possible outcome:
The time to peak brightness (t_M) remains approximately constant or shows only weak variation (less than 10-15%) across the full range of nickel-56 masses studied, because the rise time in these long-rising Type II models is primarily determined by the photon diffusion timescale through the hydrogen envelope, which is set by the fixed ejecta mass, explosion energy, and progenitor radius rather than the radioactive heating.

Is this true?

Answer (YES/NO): NO